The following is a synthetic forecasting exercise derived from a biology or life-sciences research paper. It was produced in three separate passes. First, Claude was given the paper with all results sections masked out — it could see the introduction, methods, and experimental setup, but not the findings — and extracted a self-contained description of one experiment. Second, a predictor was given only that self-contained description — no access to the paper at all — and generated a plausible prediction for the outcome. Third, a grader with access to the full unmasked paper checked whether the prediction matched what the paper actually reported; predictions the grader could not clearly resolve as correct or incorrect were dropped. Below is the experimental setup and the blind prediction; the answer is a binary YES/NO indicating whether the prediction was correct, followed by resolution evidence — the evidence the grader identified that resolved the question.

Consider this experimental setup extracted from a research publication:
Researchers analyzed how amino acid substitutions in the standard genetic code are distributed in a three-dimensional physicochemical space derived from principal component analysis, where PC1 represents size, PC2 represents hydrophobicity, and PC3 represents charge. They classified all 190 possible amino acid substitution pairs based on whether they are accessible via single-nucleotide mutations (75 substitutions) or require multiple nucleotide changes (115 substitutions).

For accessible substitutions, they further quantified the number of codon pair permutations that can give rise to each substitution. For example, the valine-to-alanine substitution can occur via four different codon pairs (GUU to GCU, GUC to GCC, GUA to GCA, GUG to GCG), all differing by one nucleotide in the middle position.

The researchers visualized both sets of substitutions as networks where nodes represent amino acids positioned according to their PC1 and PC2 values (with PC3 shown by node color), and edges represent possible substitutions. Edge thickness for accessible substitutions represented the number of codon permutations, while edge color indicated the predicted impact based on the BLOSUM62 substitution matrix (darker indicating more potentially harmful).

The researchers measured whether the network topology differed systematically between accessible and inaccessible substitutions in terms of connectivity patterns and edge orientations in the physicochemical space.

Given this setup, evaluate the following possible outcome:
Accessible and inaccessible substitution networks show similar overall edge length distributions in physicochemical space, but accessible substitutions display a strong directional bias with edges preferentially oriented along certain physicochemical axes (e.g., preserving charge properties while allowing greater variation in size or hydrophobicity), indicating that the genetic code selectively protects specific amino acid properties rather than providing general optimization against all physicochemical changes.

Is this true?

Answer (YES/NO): NO